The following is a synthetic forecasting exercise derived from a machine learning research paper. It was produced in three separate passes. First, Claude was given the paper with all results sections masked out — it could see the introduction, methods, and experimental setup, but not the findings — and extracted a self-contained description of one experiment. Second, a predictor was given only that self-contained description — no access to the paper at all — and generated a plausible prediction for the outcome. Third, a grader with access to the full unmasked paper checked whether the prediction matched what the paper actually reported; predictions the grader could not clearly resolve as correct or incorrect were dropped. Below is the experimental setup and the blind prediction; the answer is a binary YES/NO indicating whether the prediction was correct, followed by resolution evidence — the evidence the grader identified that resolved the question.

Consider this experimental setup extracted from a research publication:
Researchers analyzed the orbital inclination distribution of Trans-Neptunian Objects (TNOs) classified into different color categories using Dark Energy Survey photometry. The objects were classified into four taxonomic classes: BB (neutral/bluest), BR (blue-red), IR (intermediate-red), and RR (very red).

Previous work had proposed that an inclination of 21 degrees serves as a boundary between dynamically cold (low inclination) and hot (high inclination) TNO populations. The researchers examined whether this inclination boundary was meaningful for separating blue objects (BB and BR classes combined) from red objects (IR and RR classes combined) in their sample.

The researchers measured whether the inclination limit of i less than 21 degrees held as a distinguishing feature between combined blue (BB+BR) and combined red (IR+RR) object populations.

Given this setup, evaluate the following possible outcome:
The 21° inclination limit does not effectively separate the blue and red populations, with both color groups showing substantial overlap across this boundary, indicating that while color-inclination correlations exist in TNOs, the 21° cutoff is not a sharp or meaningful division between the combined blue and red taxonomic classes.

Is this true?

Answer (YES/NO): NO